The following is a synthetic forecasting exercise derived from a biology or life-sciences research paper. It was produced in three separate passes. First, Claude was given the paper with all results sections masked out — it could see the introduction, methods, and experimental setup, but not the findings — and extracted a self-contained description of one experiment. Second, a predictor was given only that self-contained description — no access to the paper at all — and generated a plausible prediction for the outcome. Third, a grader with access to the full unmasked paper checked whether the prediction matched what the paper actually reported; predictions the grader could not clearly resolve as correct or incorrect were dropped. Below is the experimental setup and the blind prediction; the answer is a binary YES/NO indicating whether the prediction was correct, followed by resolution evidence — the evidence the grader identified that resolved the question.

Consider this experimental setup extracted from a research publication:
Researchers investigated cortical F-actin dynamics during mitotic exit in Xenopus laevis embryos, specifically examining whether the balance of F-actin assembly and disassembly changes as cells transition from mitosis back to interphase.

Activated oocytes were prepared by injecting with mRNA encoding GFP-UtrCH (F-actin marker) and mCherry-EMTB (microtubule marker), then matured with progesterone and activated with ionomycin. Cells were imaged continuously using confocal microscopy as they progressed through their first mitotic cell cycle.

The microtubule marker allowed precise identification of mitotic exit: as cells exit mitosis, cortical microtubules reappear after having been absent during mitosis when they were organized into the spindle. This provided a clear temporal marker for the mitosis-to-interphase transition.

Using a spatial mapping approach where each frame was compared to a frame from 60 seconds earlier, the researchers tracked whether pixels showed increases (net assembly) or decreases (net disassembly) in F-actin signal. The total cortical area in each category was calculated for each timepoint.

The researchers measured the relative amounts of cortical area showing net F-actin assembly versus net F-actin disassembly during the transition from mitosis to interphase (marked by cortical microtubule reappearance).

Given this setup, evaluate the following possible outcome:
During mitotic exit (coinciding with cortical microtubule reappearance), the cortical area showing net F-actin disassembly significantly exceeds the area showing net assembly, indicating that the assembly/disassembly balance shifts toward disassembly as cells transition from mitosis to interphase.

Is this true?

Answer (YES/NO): NO